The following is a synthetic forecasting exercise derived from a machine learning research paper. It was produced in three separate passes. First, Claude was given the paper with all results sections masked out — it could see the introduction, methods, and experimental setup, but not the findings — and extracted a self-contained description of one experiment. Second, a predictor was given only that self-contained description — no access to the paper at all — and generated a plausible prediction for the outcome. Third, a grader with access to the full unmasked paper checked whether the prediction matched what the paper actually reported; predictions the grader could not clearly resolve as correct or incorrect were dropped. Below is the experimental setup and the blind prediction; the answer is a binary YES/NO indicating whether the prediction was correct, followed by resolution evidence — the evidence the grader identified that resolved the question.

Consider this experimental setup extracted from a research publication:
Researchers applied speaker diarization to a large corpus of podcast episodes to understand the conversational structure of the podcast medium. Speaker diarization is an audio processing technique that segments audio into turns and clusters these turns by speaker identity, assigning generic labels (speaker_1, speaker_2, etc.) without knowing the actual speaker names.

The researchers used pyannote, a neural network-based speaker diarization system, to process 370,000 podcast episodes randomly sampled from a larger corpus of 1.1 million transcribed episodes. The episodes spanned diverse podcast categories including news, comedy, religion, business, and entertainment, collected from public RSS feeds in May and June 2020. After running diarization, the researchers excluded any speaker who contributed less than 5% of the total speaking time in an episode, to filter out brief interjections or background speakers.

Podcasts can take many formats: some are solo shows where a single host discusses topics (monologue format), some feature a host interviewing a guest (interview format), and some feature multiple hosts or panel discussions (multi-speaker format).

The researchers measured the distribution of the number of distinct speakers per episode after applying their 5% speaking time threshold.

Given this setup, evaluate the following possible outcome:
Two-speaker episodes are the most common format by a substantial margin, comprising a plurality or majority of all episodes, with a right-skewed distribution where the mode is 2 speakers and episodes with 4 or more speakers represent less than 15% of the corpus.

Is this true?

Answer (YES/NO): NO